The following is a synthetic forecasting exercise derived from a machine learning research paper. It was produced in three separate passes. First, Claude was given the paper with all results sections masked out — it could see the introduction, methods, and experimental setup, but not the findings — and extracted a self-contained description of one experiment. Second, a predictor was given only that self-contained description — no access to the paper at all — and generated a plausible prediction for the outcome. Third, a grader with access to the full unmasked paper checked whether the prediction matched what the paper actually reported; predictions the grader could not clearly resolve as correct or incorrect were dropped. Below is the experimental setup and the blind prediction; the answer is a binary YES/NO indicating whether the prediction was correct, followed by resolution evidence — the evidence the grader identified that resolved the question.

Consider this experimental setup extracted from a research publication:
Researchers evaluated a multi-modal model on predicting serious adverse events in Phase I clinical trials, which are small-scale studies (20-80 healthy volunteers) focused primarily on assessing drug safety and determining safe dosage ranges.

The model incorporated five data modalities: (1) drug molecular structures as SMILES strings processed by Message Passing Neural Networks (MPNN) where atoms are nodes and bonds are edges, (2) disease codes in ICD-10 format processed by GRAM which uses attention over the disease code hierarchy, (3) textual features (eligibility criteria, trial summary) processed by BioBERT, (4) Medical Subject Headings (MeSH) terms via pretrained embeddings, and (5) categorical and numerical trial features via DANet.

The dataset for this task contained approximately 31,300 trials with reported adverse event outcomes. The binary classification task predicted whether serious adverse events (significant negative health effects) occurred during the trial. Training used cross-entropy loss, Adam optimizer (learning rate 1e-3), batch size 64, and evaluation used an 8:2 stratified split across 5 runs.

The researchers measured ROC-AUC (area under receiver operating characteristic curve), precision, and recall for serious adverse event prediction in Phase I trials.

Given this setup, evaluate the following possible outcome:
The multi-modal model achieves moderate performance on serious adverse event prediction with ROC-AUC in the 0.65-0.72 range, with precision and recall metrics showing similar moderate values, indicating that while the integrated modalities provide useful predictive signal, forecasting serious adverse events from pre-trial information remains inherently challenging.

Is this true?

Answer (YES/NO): NO